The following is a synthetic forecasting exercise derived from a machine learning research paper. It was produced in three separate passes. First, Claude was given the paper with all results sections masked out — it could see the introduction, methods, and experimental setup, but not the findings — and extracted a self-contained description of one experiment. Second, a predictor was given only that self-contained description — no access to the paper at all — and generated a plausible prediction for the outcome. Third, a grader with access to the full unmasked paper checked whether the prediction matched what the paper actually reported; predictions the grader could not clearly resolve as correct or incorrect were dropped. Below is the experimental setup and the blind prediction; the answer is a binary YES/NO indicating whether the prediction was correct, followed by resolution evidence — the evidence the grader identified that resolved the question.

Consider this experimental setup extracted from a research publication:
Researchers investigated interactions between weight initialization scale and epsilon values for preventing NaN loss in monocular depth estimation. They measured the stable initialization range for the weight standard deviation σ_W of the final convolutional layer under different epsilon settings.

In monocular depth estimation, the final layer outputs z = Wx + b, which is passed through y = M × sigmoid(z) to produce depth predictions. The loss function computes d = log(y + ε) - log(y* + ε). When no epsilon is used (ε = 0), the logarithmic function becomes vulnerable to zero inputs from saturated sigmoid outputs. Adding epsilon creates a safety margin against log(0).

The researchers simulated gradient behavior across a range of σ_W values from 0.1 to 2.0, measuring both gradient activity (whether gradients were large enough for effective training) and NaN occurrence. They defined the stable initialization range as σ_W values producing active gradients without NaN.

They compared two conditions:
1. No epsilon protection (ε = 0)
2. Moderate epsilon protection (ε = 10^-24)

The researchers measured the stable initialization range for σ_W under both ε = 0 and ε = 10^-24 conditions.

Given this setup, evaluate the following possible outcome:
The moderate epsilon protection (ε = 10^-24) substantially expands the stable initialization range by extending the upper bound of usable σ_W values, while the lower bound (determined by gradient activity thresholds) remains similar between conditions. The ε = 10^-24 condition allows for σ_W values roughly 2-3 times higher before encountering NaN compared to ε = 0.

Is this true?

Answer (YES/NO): NO